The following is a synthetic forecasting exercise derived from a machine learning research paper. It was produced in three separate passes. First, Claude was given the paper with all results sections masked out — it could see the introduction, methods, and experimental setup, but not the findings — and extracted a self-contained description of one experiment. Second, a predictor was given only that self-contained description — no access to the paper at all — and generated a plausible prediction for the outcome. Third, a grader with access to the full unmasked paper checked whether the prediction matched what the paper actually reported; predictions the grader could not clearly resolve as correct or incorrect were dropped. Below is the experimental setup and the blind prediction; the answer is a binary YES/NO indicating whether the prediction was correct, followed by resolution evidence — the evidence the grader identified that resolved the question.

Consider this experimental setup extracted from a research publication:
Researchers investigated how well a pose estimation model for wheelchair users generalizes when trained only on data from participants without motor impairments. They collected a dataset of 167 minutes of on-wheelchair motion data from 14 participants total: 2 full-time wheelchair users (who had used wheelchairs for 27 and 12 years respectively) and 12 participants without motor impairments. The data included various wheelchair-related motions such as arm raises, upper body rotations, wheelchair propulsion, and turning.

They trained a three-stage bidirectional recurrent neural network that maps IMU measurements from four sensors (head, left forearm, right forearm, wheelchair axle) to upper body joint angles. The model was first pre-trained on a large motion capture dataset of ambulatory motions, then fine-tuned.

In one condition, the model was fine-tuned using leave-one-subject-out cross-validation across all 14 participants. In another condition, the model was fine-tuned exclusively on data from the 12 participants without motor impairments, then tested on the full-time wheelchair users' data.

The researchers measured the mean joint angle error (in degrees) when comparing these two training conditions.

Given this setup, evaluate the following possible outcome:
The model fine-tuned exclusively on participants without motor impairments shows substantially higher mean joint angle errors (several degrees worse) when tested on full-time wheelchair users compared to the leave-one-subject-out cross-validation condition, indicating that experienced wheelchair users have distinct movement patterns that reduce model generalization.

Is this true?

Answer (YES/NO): NO